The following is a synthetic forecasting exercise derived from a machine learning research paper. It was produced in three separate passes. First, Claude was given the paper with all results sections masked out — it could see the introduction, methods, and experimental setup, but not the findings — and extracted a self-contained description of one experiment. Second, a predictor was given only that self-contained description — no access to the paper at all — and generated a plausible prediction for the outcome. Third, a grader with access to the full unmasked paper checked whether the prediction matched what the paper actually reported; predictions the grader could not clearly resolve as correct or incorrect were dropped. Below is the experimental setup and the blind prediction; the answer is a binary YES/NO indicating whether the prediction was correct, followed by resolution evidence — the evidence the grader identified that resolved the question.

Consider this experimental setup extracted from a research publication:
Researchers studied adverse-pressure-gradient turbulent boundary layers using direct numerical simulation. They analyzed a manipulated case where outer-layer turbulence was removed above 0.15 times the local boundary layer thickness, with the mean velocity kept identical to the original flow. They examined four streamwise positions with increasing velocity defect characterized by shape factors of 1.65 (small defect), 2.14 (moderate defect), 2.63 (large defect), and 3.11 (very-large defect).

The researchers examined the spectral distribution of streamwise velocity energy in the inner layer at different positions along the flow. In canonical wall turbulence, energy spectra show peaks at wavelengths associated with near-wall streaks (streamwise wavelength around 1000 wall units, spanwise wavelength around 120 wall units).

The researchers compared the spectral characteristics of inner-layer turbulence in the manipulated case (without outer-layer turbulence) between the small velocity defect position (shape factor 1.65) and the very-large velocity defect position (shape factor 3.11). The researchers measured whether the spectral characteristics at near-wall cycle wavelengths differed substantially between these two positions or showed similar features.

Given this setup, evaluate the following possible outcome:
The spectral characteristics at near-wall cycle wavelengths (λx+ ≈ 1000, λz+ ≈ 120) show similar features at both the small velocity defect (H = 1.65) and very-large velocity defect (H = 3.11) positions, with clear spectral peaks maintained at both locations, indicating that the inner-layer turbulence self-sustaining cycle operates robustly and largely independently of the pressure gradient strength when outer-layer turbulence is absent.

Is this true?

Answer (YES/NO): YES